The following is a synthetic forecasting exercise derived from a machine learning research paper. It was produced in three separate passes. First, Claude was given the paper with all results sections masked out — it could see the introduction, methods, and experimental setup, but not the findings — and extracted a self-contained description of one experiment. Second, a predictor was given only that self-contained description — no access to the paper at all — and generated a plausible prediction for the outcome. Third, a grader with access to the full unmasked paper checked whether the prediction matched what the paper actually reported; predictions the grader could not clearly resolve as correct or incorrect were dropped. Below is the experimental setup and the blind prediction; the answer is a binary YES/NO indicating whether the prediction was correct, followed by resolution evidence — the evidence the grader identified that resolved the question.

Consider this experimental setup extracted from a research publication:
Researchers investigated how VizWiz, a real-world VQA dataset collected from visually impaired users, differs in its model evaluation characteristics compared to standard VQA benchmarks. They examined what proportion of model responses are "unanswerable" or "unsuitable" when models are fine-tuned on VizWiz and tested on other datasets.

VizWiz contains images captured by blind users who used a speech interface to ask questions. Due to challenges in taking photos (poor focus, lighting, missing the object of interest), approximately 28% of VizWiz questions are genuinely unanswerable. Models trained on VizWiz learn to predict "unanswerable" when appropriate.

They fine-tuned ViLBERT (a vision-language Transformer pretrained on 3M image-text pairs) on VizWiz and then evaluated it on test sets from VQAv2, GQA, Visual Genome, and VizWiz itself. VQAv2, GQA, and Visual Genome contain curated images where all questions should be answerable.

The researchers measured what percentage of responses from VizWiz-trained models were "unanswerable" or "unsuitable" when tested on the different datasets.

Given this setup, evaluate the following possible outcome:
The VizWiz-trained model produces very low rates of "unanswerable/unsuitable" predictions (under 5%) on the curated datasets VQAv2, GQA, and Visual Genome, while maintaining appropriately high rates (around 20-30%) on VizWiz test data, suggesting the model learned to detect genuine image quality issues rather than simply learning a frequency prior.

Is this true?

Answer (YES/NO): NO